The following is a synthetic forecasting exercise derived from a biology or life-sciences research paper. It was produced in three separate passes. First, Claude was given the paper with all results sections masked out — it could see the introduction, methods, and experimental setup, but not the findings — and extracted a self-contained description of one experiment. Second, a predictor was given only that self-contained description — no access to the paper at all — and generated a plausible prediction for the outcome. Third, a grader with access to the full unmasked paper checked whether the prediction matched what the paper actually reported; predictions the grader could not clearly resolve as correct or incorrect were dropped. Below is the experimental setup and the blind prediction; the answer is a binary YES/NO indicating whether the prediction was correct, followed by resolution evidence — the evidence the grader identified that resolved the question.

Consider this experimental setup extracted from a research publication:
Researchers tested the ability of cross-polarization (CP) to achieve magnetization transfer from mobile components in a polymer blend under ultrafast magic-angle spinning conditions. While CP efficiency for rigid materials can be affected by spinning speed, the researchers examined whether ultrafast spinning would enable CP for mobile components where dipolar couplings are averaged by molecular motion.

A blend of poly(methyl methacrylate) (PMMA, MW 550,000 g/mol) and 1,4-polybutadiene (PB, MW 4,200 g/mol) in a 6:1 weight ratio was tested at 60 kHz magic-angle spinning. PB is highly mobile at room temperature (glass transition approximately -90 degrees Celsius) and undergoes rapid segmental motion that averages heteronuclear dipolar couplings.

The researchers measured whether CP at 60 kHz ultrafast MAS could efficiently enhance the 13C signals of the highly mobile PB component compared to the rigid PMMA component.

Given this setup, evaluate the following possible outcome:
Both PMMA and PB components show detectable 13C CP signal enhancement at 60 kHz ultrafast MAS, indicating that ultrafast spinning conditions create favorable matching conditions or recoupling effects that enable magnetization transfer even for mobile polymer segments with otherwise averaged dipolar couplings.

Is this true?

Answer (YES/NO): NO